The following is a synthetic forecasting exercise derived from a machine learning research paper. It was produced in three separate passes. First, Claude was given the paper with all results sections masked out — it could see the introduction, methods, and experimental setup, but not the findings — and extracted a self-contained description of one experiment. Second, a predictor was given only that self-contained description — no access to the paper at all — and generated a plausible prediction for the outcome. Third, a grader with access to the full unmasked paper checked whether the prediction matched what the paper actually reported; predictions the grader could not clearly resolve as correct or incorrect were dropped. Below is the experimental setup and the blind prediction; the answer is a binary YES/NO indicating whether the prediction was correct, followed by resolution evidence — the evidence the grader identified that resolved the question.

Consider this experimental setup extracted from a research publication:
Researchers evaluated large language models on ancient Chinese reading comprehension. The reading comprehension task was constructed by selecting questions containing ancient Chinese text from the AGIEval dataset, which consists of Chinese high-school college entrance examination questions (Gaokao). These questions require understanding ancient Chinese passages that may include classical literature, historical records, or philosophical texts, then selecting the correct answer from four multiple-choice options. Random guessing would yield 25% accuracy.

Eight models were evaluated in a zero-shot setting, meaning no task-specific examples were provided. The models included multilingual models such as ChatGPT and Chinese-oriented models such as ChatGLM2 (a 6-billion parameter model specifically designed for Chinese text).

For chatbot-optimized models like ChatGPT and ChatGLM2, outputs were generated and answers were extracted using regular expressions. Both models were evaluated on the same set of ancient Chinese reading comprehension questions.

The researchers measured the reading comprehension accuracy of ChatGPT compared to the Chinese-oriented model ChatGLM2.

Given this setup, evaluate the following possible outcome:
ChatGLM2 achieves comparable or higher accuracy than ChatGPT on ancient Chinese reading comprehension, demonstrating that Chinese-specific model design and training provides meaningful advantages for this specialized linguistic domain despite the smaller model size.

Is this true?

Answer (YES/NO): NO